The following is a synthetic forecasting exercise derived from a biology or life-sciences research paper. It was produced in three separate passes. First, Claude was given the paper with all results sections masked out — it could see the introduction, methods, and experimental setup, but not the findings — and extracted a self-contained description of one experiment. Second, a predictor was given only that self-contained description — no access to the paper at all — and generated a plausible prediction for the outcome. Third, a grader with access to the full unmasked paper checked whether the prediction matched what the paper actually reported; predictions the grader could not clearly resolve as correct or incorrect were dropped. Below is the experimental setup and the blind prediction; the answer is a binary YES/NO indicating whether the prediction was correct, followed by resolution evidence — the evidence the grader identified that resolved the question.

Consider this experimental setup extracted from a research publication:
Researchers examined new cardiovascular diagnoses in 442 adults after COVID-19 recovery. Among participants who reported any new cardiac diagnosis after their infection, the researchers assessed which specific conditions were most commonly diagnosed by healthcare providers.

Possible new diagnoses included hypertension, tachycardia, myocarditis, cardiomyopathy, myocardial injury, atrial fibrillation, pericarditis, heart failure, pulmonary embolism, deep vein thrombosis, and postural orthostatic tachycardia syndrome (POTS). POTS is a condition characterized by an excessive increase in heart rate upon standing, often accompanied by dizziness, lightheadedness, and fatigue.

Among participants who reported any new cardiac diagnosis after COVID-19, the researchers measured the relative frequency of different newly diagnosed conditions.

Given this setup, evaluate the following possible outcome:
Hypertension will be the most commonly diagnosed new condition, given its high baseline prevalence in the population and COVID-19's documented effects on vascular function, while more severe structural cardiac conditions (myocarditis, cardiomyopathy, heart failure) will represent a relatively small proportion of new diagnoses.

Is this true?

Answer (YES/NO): NO